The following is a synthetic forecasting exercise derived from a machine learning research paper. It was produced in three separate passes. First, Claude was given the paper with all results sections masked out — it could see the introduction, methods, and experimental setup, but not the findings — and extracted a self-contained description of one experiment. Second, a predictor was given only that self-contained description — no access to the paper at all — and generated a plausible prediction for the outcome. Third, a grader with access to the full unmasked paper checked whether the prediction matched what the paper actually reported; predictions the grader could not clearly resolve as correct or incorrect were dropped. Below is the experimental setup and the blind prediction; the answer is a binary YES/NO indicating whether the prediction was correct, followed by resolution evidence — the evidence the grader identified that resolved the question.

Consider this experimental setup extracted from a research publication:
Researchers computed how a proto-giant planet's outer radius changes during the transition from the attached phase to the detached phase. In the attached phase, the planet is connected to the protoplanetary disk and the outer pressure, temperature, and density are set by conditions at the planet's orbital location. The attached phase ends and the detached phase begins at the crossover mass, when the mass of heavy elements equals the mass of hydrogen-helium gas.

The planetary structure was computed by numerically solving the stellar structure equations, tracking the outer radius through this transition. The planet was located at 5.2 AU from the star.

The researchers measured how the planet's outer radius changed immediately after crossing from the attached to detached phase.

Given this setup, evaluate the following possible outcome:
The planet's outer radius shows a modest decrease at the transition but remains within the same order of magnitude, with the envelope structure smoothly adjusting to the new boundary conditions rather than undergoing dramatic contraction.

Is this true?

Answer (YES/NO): NO